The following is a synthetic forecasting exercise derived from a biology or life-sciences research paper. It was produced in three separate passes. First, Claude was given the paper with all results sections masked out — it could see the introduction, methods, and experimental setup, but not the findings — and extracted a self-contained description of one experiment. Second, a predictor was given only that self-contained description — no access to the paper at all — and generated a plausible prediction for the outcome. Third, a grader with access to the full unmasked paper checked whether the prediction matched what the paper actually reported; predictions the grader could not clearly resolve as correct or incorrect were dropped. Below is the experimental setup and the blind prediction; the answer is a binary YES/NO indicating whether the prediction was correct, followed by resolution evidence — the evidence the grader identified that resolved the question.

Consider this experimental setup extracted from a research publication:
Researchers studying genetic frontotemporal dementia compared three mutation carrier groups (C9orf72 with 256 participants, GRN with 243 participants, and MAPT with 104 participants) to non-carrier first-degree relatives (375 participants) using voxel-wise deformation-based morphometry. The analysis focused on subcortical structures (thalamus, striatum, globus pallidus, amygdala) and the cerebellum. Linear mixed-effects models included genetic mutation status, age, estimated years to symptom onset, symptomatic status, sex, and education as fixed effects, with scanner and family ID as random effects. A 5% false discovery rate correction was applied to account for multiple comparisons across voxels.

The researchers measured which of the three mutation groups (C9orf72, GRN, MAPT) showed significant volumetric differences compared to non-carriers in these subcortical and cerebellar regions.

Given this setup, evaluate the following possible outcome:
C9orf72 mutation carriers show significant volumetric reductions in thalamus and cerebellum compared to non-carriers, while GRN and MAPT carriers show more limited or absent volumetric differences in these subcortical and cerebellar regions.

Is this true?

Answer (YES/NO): NO